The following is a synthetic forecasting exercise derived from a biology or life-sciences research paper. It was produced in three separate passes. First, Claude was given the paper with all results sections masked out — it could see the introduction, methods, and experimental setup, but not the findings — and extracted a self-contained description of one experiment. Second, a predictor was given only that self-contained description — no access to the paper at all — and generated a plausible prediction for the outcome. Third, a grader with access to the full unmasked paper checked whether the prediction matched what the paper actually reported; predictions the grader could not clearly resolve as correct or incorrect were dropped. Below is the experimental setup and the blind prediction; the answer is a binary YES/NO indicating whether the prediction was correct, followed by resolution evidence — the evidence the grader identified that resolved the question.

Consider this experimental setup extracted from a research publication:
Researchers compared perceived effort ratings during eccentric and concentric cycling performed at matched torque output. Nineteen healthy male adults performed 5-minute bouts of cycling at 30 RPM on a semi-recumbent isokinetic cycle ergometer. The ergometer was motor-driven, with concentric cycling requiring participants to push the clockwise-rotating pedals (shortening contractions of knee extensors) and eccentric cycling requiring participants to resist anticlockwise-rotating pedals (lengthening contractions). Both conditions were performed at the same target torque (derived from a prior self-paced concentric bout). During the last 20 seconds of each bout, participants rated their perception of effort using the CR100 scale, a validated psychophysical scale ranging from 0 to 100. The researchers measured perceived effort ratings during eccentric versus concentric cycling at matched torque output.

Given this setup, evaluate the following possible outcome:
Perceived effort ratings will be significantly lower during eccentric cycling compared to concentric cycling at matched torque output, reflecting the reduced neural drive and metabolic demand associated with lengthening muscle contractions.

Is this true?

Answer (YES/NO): YES